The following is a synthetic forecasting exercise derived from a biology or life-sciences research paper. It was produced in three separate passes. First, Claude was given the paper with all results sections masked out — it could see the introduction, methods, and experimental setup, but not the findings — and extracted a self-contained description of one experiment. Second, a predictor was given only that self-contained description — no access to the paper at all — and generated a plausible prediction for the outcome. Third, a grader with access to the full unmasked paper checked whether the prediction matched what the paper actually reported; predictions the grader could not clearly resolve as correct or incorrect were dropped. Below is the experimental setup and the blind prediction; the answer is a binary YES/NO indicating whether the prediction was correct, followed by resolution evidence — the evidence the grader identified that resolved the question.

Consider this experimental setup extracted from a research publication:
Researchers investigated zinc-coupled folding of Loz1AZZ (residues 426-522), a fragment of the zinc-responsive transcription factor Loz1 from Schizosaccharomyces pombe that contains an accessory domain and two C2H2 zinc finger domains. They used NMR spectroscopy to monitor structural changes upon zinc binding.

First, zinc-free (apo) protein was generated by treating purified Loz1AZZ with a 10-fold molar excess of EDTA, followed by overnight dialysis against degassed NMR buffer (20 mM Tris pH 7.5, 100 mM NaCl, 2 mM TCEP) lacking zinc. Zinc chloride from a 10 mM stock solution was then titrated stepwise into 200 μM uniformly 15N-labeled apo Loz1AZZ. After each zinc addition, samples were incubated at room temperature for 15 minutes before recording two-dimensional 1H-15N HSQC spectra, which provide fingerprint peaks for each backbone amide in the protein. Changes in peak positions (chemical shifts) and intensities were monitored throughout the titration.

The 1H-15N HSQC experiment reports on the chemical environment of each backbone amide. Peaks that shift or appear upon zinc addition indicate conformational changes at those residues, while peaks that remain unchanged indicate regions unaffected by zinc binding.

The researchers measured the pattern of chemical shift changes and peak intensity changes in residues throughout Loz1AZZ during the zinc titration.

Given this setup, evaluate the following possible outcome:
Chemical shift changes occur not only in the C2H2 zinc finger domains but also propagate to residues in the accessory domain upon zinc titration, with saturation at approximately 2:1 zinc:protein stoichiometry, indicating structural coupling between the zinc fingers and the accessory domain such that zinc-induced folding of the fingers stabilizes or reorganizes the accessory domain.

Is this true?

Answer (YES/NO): NO